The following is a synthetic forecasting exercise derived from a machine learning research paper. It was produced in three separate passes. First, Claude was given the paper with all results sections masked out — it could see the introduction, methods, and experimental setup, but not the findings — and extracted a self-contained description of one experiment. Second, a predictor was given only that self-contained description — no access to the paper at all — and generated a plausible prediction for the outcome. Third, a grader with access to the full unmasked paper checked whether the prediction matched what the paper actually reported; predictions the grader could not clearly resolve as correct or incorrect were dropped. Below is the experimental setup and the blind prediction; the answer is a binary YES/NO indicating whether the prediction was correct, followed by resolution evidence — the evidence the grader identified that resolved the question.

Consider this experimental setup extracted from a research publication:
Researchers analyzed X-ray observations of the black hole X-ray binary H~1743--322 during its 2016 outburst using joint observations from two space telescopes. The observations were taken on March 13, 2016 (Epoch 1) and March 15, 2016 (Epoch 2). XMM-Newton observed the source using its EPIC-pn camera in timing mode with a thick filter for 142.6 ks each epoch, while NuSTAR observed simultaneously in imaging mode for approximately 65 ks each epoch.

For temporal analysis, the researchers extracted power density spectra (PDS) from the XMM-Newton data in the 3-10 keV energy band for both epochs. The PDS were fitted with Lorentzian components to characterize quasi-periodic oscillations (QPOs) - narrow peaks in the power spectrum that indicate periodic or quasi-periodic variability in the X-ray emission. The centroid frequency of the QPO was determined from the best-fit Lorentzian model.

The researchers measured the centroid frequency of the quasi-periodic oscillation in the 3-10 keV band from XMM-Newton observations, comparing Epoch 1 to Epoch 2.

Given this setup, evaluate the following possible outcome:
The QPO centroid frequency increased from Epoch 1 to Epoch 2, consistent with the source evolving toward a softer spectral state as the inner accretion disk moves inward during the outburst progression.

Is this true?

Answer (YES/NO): NO